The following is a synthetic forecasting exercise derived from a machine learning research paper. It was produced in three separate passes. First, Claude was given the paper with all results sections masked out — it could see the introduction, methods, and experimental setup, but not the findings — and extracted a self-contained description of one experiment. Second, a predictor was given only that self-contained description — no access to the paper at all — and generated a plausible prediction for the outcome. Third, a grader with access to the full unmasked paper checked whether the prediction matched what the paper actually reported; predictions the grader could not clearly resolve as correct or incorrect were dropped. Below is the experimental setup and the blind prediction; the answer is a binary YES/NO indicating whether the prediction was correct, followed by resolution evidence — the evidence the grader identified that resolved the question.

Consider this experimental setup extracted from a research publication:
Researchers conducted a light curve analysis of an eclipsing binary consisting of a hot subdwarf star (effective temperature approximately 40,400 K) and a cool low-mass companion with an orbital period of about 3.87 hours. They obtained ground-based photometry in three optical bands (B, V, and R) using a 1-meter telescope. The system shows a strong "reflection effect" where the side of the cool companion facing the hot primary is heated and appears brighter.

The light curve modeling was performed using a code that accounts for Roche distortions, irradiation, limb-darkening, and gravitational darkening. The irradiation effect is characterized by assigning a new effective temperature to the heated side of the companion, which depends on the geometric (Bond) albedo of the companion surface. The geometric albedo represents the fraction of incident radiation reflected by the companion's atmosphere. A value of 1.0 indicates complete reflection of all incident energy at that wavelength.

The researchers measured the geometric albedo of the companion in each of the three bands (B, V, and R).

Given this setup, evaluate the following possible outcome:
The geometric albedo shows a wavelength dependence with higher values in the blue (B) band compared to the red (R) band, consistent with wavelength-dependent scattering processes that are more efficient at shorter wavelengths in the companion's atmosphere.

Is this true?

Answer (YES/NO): NO